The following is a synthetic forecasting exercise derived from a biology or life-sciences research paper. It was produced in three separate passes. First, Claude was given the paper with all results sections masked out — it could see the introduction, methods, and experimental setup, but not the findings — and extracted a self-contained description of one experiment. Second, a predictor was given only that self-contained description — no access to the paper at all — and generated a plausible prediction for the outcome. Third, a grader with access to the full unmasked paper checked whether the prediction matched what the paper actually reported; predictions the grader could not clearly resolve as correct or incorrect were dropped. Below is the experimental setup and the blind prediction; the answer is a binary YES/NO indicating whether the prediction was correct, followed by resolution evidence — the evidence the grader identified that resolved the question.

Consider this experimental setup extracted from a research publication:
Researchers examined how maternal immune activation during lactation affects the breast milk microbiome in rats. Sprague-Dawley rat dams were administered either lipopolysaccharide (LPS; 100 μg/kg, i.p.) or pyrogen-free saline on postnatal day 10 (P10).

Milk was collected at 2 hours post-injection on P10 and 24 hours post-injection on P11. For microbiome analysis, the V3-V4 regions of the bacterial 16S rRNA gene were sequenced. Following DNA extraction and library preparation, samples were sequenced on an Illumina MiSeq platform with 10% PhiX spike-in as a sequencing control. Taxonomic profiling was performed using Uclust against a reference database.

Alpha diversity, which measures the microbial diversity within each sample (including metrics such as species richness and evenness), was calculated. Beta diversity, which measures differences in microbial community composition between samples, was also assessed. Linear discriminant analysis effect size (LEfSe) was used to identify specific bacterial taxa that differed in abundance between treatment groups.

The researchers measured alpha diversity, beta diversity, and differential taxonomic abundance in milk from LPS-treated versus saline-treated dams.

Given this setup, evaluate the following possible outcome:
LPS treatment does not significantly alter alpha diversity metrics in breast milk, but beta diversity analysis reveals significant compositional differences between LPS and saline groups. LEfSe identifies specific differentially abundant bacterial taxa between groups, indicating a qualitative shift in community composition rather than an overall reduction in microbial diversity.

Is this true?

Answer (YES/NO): NO